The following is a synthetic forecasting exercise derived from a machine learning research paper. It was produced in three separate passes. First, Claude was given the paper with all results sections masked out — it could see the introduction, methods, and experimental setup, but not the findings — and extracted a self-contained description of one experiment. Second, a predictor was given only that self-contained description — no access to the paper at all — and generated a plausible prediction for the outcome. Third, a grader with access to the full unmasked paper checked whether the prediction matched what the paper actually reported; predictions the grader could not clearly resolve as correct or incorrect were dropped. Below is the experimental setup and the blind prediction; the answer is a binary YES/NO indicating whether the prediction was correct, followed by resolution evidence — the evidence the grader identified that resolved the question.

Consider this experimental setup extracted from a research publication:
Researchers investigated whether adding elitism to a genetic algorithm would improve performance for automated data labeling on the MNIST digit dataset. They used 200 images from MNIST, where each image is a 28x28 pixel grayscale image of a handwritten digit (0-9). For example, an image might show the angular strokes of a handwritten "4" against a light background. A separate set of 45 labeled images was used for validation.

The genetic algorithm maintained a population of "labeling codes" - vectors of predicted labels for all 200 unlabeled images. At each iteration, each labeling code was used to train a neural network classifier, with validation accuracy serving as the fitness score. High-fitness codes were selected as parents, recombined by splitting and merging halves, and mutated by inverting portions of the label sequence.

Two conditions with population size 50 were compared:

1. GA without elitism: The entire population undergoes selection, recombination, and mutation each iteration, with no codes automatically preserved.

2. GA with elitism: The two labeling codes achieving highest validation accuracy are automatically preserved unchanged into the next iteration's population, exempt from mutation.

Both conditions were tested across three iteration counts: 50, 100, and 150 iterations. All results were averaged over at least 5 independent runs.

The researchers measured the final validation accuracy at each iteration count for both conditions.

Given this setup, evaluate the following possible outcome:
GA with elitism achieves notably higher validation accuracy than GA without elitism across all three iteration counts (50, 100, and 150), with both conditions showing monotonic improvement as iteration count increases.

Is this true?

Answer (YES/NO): NO